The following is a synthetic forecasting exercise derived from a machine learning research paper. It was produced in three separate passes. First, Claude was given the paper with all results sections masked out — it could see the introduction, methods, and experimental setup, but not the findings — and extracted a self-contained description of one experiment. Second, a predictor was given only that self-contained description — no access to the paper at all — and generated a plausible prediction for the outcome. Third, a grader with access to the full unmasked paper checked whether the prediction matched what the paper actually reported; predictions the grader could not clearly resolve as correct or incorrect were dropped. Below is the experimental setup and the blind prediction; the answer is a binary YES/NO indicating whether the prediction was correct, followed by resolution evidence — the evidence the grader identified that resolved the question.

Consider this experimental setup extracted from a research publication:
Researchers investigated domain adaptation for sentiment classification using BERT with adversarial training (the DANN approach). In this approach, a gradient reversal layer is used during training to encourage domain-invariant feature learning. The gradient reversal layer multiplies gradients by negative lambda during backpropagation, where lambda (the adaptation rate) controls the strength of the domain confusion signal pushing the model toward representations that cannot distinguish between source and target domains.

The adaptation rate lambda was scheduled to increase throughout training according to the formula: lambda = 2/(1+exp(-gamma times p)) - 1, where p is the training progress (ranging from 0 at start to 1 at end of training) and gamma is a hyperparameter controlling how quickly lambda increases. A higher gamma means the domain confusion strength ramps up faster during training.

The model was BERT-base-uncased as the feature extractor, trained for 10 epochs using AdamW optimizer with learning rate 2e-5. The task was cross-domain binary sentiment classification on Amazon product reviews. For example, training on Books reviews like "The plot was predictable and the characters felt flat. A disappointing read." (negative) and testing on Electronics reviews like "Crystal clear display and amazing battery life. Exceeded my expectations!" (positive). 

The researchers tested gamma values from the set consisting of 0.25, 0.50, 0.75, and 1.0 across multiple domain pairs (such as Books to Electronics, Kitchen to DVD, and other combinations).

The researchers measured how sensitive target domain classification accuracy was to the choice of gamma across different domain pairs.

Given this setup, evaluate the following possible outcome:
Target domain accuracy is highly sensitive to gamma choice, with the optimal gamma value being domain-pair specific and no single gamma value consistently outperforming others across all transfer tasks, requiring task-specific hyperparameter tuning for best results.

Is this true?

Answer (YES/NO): YES